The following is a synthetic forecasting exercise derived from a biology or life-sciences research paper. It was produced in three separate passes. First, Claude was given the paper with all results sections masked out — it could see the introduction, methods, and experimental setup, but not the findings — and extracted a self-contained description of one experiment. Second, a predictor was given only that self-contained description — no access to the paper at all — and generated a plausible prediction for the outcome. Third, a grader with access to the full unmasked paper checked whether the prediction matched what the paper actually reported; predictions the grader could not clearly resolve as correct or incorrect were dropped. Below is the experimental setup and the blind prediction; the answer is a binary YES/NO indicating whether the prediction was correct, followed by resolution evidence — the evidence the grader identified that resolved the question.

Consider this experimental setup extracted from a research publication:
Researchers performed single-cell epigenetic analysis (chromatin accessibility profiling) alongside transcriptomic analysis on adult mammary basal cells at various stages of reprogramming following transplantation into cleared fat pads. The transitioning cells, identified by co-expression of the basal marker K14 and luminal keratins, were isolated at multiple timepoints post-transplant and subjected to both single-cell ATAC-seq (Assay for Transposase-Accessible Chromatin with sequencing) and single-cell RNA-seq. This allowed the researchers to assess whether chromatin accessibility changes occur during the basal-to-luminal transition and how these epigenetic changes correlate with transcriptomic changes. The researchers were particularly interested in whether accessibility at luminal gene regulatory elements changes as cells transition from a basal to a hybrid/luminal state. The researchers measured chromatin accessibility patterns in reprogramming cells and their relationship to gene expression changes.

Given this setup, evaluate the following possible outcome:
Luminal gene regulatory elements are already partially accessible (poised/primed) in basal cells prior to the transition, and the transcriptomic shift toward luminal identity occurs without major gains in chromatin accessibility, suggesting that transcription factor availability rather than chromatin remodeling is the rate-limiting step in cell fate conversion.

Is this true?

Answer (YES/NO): NO